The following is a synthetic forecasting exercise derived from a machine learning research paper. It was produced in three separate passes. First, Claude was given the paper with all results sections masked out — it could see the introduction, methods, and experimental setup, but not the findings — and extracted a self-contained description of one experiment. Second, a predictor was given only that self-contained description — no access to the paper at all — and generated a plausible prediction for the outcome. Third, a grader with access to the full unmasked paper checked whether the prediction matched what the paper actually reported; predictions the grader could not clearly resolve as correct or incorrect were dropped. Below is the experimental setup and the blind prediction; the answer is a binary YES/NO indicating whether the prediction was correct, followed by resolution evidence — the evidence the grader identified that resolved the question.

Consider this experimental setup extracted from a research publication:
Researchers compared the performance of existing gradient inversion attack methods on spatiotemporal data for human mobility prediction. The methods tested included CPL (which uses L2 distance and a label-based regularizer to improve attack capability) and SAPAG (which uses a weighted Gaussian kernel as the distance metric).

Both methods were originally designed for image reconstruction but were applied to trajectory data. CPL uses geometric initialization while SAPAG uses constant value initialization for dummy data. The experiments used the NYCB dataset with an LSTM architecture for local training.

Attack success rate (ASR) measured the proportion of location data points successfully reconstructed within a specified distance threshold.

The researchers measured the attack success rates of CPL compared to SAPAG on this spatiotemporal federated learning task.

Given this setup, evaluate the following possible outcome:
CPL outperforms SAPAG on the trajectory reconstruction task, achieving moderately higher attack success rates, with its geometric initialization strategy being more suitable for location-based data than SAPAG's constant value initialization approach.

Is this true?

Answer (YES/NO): YES